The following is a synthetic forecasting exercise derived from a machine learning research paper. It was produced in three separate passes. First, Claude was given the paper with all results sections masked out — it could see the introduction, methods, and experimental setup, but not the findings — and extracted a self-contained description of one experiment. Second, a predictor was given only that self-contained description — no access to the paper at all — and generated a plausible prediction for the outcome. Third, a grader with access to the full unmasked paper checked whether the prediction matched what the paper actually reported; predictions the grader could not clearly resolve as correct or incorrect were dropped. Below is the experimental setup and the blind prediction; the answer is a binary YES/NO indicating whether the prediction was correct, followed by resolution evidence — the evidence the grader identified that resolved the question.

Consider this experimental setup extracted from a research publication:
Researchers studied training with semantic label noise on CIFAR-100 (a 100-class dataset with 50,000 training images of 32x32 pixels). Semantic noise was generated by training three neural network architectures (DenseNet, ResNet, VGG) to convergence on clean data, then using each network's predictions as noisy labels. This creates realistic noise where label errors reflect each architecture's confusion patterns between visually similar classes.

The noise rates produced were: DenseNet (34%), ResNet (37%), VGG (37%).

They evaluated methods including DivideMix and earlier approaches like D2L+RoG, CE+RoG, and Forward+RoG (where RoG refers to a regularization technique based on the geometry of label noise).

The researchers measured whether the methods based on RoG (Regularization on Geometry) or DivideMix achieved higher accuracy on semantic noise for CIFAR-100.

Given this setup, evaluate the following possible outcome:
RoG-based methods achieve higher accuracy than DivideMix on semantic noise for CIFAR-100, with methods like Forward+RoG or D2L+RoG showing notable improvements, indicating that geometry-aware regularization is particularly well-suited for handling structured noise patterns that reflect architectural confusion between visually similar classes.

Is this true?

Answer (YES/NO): NO